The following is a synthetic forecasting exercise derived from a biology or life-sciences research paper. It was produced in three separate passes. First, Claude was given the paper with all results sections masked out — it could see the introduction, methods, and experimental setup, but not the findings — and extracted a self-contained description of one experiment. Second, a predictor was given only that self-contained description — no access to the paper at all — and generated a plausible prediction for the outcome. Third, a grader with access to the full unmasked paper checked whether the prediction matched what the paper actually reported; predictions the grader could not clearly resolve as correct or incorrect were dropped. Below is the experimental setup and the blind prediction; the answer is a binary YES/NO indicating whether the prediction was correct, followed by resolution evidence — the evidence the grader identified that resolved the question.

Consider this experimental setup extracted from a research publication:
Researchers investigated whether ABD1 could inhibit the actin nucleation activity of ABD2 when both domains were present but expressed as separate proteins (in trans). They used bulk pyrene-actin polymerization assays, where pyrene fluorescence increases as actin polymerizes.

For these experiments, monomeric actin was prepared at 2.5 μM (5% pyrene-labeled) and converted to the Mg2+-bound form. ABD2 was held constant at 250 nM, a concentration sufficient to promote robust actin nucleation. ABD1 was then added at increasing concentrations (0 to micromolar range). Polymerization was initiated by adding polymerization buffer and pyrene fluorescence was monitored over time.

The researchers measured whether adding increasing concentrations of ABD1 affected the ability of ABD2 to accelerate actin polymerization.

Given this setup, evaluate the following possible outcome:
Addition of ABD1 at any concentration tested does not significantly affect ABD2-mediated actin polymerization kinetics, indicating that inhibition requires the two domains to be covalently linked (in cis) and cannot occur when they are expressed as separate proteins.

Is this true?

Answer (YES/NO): NO